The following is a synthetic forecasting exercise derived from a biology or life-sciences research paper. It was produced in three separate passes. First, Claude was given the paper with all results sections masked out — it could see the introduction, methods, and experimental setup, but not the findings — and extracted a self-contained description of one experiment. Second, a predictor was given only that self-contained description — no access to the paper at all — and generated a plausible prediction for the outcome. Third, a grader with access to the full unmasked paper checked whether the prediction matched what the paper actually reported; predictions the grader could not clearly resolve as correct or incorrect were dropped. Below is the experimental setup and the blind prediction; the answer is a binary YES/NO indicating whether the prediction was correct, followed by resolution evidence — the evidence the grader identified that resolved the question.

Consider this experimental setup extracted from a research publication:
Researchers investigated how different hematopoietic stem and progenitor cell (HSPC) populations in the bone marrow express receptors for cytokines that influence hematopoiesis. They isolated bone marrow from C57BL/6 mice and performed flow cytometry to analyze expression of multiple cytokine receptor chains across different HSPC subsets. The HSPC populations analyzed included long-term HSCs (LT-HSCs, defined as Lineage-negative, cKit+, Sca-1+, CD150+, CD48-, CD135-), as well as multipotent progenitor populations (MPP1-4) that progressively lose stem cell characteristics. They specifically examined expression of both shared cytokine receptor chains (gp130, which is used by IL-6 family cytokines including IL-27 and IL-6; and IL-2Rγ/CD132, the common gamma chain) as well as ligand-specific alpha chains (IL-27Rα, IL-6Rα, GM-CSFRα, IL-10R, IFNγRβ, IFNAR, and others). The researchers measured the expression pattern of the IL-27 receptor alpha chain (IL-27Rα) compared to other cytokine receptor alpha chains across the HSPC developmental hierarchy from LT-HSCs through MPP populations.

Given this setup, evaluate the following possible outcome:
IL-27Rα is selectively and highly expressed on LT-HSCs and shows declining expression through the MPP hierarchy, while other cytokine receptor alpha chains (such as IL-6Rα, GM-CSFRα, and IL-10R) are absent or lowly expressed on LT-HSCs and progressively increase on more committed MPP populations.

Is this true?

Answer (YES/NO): NO